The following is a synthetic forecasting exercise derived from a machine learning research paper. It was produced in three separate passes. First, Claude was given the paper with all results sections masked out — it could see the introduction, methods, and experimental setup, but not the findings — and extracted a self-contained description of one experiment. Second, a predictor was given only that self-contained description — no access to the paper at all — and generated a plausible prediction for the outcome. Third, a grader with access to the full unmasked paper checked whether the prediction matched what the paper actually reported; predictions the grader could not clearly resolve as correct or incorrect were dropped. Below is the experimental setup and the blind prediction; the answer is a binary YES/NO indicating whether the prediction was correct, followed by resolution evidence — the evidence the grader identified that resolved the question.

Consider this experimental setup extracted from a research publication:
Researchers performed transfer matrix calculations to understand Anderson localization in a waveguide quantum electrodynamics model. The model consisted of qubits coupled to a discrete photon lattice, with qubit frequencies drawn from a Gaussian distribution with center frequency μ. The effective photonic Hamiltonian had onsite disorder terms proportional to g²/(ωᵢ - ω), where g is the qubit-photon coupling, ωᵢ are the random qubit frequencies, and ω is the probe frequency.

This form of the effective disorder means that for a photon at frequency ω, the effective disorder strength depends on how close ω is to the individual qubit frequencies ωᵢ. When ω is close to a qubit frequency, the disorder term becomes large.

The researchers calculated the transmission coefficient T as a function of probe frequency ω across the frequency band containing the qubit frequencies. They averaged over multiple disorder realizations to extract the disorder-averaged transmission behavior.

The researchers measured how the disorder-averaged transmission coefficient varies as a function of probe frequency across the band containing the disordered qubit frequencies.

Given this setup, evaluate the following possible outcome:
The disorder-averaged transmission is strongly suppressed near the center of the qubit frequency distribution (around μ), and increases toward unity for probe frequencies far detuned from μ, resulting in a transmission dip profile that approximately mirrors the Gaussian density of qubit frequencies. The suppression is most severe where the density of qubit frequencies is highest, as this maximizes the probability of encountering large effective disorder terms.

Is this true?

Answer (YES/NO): NO